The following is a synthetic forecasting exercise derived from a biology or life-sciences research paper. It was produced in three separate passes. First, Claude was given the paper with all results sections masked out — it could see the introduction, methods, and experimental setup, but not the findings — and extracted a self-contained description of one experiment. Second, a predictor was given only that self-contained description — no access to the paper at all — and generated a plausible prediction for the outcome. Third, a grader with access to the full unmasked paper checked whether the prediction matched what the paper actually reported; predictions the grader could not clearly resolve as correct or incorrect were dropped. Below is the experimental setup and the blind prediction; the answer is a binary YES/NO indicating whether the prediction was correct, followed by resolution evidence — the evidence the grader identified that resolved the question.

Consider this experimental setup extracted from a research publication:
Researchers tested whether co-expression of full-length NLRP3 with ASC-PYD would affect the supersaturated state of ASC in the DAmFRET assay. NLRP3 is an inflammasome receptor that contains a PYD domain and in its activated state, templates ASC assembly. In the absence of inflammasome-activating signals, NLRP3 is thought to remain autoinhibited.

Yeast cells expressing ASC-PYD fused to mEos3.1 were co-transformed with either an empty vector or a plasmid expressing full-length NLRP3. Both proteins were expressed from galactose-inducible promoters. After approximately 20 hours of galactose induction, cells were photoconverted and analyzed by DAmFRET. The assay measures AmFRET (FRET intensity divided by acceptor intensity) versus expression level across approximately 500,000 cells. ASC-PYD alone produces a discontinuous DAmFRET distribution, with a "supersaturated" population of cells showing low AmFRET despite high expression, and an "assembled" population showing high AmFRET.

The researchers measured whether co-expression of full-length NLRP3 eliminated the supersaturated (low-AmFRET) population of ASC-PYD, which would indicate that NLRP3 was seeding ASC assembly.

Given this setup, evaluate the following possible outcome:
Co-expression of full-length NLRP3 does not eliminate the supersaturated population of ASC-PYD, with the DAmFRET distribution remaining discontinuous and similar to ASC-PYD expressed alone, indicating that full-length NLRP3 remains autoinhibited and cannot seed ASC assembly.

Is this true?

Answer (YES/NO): YES